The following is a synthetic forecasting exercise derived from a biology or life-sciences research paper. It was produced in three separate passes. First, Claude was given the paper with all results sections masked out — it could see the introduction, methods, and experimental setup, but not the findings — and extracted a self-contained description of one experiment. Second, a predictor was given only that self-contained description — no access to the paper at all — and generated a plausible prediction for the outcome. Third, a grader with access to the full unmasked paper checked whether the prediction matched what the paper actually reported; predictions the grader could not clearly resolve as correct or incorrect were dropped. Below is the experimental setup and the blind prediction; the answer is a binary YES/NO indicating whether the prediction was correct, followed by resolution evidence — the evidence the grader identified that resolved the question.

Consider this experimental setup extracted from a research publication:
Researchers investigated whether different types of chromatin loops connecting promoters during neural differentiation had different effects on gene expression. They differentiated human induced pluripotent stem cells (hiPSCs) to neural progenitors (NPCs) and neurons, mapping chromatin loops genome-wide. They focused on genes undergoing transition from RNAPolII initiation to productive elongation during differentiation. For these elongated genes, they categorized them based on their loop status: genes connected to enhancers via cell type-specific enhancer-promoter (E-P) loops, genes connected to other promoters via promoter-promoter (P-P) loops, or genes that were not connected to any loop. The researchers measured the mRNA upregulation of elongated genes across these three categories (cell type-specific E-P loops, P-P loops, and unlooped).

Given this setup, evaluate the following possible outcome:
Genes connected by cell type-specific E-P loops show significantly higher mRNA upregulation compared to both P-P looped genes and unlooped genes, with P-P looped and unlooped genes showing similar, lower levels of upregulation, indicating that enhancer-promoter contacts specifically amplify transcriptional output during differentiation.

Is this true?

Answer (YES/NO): YES